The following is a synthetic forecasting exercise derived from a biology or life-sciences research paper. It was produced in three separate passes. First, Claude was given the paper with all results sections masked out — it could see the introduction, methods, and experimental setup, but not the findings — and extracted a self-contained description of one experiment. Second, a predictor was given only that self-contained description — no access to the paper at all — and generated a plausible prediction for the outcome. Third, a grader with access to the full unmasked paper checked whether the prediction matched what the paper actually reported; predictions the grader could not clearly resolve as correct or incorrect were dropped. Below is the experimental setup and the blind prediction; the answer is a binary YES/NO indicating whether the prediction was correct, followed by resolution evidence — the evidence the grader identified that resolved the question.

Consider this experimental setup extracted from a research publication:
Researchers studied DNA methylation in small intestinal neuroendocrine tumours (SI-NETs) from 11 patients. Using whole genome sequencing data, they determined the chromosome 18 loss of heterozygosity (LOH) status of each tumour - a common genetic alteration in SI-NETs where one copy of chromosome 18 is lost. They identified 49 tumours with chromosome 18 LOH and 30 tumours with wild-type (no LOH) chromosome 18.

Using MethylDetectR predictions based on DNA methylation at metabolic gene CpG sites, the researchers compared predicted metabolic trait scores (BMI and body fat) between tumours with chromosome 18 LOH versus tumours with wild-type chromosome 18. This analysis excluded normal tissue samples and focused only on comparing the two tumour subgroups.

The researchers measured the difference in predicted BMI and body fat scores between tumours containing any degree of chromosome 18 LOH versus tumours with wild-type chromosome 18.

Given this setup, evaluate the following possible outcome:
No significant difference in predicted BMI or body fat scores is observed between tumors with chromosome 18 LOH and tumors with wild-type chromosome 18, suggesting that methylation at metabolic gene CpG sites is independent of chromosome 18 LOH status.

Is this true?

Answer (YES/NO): NO